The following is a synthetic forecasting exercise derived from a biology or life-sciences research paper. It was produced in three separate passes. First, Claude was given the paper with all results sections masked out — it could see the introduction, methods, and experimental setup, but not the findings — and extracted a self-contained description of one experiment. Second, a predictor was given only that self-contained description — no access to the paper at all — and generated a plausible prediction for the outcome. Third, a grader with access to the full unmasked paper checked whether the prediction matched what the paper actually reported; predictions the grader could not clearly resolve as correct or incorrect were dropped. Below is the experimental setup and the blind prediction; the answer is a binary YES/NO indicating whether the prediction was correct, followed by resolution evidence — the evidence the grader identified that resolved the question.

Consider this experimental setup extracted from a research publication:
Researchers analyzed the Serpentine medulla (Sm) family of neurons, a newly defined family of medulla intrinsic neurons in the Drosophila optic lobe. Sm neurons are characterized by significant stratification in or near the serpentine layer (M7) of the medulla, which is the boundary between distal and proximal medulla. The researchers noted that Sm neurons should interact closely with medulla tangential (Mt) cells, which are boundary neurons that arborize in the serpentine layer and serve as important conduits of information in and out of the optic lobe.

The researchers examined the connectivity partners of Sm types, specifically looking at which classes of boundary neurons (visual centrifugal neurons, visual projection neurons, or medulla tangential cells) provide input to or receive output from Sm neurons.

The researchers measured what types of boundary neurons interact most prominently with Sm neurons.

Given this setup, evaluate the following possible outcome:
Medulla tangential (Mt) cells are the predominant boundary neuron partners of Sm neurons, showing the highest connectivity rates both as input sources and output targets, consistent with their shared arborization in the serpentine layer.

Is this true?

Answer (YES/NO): NO